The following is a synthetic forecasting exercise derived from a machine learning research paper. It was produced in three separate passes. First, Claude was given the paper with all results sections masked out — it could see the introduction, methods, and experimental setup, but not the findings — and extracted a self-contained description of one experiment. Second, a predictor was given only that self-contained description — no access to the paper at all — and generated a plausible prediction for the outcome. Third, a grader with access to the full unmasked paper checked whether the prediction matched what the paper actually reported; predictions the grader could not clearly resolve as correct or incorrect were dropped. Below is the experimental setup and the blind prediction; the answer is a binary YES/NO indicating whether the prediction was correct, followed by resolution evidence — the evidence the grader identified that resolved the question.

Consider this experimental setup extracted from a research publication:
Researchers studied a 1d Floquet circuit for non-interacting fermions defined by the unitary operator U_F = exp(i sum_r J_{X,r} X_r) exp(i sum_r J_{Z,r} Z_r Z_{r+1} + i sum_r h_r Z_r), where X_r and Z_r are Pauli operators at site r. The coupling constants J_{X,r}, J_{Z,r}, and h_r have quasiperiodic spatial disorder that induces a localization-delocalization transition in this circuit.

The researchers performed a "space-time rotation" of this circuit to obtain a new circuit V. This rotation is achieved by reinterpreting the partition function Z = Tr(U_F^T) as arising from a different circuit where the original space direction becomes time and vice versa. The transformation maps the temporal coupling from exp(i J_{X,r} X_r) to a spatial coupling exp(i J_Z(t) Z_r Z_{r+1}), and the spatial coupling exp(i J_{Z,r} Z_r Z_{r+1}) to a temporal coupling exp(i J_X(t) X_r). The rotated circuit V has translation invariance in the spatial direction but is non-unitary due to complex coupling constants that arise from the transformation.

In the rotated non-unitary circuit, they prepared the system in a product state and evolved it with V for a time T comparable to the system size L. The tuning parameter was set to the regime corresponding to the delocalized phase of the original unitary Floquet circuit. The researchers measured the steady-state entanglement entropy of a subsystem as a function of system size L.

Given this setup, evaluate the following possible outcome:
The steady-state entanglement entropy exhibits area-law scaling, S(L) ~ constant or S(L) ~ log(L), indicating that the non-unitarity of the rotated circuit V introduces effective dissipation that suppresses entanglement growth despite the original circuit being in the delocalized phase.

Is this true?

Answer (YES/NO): NO